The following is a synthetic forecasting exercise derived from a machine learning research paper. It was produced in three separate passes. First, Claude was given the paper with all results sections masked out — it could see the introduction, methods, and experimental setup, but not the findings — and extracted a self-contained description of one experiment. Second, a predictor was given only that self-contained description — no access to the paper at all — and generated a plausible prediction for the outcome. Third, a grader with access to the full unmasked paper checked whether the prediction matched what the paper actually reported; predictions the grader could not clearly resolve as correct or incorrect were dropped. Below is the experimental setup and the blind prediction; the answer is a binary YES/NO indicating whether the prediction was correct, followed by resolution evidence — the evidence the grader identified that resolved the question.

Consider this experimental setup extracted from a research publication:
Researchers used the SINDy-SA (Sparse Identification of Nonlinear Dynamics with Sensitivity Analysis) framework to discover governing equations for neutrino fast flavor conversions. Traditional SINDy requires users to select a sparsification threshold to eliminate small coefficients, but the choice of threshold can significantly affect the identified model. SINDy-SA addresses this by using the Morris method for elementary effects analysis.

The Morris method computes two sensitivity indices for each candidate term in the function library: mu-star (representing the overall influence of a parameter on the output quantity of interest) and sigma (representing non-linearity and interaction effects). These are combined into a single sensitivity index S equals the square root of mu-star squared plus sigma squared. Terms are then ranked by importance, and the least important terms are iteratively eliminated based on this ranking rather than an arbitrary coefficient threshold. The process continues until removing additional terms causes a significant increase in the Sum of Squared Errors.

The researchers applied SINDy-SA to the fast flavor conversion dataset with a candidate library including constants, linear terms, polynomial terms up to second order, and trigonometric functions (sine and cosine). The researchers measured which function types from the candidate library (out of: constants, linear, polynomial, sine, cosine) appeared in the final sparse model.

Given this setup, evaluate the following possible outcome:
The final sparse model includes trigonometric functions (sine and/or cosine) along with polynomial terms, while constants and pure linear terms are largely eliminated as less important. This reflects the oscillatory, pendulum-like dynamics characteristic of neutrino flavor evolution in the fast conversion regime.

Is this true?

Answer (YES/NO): NO